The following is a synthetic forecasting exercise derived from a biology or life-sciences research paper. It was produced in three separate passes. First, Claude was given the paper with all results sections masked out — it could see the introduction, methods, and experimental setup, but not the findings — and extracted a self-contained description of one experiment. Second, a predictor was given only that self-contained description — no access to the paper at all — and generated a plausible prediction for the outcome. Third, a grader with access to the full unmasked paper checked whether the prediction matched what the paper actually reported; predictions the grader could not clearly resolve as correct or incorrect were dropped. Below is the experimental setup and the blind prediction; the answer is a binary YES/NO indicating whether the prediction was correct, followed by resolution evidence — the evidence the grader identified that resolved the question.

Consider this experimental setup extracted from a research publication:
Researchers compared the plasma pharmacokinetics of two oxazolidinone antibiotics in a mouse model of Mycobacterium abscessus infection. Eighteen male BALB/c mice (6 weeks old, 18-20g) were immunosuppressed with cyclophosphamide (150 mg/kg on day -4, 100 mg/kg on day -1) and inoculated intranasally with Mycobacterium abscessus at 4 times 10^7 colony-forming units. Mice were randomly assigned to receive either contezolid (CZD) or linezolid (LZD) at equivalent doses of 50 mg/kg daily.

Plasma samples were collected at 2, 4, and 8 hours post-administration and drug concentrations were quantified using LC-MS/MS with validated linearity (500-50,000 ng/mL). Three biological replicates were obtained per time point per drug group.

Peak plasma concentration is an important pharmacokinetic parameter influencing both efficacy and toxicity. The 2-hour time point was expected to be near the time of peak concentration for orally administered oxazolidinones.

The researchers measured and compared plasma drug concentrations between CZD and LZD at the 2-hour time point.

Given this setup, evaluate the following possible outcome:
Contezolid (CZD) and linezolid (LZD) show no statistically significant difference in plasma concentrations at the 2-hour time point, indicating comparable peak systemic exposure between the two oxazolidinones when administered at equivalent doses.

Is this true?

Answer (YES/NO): NO